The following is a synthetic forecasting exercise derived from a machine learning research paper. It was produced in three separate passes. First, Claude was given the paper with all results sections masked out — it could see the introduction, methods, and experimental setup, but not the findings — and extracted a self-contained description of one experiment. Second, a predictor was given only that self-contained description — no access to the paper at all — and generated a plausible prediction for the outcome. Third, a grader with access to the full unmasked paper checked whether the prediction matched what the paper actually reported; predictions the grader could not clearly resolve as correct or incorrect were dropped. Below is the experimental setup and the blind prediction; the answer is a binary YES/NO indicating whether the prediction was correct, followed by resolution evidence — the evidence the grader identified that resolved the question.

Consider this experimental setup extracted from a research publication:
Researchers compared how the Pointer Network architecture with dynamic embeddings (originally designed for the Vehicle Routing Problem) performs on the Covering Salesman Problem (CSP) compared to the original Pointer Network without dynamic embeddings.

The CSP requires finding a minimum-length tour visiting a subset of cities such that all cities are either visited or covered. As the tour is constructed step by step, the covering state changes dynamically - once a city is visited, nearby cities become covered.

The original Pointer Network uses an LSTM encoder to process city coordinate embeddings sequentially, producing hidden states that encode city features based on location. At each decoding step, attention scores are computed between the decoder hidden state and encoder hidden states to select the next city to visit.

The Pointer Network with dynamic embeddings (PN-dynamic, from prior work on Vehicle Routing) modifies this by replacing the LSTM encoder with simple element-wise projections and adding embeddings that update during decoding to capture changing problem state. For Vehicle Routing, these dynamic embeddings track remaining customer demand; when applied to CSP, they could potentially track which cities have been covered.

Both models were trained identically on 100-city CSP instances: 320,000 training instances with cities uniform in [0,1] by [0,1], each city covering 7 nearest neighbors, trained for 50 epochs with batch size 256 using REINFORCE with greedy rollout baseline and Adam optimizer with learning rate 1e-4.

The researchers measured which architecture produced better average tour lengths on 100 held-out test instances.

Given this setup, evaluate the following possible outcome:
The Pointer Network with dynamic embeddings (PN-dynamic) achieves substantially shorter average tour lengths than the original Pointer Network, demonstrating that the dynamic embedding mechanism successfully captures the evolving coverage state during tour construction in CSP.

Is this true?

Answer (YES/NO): YES